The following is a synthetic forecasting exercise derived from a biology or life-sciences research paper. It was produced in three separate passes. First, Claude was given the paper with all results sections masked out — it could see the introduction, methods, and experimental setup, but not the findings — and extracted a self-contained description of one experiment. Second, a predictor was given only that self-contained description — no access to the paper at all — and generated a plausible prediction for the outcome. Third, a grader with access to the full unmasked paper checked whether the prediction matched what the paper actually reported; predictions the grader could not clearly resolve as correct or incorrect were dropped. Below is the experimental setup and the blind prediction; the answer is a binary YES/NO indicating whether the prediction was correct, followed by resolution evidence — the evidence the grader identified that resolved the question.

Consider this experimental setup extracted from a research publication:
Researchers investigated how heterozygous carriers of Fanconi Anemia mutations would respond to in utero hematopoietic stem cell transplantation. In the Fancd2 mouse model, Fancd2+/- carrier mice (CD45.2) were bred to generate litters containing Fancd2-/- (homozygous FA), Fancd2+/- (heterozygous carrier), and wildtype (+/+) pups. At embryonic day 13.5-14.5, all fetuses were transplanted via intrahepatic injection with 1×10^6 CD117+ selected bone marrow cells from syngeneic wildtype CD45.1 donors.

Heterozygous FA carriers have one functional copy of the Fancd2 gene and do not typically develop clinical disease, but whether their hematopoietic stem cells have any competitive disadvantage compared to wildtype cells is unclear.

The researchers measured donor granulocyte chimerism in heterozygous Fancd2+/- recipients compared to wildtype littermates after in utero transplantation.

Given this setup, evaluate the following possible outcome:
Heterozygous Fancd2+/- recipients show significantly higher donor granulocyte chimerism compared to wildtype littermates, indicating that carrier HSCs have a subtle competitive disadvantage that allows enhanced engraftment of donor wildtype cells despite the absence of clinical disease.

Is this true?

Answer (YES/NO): NO